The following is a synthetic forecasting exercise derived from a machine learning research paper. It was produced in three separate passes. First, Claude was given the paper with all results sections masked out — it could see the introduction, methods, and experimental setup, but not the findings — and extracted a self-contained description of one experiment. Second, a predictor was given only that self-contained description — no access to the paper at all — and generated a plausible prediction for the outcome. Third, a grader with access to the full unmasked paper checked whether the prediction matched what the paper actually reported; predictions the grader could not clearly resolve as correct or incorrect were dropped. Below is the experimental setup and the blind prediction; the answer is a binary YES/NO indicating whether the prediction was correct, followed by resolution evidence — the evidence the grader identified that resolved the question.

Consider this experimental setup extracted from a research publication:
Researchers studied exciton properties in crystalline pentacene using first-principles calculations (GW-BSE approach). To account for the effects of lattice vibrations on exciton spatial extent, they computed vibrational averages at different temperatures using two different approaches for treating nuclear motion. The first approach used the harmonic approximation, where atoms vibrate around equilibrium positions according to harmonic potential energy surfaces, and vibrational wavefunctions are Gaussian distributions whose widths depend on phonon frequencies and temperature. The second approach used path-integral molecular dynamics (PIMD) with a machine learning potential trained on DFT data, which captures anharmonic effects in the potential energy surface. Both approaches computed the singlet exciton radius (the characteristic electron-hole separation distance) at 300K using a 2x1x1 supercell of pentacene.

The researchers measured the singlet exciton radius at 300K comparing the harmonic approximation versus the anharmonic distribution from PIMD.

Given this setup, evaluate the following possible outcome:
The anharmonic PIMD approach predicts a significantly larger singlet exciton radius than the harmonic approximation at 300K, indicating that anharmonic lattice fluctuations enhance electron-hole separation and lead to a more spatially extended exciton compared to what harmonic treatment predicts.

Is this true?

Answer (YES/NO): NO